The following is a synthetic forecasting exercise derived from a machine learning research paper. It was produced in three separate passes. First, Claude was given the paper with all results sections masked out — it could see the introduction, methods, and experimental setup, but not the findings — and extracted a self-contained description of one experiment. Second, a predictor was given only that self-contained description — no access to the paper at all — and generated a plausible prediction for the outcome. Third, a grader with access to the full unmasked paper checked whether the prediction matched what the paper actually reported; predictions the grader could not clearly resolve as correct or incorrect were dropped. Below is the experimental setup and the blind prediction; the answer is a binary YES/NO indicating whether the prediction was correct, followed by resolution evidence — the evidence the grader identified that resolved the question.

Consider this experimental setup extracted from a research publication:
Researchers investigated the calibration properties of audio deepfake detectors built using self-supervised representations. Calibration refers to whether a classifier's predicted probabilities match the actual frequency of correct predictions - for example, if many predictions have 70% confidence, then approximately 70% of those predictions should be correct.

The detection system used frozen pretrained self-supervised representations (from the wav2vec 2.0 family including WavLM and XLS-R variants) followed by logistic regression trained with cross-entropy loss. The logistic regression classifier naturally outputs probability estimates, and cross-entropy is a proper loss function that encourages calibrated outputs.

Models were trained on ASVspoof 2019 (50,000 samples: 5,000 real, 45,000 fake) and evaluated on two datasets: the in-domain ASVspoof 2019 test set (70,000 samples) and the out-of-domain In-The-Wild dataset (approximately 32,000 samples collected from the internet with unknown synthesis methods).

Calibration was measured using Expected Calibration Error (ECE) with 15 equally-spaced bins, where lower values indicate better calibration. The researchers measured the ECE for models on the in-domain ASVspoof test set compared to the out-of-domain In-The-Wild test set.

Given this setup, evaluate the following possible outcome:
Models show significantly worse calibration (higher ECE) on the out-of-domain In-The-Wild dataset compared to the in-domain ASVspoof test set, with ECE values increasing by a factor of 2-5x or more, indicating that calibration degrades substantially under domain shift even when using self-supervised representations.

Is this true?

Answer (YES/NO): YES